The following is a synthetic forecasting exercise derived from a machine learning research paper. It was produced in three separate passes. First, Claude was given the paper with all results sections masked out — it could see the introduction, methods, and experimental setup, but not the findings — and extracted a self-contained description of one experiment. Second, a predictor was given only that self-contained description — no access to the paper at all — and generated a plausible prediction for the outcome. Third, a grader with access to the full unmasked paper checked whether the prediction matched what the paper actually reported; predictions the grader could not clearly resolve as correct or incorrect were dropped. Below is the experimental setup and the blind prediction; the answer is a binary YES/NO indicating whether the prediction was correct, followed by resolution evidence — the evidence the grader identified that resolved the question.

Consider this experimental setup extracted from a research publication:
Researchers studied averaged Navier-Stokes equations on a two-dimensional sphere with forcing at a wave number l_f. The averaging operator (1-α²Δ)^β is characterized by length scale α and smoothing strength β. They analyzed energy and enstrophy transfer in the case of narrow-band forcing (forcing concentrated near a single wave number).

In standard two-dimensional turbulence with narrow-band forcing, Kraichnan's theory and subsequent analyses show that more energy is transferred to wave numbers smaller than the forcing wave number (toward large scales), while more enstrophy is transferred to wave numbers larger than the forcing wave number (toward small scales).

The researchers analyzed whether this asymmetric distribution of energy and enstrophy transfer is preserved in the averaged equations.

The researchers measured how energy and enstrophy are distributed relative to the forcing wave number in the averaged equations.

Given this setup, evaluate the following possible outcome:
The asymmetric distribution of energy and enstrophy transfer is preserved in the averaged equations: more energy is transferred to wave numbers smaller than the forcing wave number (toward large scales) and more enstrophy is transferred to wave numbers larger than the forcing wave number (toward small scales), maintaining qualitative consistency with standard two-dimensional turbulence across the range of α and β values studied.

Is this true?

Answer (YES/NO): YES